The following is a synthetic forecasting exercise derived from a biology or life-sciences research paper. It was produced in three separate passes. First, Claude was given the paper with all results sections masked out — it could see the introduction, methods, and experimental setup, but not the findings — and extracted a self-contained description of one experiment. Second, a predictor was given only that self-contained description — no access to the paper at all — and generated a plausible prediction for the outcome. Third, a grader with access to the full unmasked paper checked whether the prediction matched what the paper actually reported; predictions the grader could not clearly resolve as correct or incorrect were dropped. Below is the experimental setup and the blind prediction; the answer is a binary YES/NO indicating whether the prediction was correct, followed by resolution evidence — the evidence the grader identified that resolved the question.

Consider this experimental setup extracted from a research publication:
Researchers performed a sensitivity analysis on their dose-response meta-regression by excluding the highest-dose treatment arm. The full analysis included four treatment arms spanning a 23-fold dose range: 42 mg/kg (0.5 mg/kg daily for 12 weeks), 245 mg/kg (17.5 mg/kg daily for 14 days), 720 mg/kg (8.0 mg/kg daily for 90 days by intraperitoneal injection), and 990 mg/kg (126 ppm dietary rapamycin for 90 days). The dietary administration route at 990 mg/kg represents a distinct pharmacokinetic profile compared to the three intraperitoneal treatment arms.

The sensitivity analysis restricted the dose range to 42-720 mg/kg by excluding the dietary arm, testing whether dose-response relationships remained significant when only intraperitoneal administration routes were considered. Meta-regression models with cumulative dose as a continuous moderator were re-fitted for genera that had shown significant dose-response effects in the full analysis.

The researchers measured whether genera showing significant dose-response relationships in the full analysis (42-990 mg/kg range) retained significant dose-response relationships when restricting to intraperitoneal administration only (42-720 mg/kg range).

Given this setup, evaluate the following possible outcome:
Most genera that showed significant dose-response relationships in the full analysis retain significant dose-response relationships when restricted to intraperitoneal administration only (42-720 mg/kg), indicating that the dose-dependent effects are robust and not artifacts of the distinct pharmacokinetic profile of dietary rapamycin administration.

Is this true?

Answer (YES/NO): NO